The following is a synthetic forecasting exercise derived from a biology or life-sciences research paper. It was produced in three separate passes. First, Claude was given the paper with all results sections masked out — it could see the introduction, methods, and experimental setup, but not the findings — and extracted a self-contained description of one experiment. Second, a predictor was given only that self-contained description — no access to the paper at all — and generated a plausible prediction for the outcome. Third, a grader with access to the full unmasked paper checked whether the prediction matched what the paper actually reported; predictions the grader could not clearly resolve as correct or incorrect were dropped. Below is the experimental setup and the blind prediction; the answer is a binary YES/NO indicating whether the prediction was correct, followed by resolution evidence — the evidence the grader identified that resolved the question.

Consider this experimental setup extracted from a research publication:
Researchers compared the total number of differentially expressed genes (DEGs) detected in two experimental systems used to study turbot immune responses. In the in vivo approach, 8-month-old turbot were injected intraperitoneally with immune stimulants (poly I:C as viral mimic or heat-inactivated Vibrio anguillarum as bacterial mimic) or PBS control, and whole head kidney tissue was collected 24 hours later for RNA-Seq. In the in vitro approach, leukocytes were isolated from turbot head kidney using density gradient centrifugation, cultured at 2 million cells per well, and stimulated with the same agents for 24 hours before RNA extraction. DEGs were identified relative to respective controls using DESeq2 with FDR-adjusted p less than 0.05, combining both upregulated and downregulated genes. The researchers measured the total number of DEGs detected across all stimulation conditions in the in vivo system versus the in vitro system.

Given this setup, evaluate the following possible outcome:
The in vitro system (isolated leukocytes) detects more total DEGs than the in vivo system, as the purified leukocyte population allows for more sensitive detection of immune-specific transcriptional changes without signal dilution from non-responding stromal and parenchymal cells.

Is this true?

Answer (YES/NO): YES